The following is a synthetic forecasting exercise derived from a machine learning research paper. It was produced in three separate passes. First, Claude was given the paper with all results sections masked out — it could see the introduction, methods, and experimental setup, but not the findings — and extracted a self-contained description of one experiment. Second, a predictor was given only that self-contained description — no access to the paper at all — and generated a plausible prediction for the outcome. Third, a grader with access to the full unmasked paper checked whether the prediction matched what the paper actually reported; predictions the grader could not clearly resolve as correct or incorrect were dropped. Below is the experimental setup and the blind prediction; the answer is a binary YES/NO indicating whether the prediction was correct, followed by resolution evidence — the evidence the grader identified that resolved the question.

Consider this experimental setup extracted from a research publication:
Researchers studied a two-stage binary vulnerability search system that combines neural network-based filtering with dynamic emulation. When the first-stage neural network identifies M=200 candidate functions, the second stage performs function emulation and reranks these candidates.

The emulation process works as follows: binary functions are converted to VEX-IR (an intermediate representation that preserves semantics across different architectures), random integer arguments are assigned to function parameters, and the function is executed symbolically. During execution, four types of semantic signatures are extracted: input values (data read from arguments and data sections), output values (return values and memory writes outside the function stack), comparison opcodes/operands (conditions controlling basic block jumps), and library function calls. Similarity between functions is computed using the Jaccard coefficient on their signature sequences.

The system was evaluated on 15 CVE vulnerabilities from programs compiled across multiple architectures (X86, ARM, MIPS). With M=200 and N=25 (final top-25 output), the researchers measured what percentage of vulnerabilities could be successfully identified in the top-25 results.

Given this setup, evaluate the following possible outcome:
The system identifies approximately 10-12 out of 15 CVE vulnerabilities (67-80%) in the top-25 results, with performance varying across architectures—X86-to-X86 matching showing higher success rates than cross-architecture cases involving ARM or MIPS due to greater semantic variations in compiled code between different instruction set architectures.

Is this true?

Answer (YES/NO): NO